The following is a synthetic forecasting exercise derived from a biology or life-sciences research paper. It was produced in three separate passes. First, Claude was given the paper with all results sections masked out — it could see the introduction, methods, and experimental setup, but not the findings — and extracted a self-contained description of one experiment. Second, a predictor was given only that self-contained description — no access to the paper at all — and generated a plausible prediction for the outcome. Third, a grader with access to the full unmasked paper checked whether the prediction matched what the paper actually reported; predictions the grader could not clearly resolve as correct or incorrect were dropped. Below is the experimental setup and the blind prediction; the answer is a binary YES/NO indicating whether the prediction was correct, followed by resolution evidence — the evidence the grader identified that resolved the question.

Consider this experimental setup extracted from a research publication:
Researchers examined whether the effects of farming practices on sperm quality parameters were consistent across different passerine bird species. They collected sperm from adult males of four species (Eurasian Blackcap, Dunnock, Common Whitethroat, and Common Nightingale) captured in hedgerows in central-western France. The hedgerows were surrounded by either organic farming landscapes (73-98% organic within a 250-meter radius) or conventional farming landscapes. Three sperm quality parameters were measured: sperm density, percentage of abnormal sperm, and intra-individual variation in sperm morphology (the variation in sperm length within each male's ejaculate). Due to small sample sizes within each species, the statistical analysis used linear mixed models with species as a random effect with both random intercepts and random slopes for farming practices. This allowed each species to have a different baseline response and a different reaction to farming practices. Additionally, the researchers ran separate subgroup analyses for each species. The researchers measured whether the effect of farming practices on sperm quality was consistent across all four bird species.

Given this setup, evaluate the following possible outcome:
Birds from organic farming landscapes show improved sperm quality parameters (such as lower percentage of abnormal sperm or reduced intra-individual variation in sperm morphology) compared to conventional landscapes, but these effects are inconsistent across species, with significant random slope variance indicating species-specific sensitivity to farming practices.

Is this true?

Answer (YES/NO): NO